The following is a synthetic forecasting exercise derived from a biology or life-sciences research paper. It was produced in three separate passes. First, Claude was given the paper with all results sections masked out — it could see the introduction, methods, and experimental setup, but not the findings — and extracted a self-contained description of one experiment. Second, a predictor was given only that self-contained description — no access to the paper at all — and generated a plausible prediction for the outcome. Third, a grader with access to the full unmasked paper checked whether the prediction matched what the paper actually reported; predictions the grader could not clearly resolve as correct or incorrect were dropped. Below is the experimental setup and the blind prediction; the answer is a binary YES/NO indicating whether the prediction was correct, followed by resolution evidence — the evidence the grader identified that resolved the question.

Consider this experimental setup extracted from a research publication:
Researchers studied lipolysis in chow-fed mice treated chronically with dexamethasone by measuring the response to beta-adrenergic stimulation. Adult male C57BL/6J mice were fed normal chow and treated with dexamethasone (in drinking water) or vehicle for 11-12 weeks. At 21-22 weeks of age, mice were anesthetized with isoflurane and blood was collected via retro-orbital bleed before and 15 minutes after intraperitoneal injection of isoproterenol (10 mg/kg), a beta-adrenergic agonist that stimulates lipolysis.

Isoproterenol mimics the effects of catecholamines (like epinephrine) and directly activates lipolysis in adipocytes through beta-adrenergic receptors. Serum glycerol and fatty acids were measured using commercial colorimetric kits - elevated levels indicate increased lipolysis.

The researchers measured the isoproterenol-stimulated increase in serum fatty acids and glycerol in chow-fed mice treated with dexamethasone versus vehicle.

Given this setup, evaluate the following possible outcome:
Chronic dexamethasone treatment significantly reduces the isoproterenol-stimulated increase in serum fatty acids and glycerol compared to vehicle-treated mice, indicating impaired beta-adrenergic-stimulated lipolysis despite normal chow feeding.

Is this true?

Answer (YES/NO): NO